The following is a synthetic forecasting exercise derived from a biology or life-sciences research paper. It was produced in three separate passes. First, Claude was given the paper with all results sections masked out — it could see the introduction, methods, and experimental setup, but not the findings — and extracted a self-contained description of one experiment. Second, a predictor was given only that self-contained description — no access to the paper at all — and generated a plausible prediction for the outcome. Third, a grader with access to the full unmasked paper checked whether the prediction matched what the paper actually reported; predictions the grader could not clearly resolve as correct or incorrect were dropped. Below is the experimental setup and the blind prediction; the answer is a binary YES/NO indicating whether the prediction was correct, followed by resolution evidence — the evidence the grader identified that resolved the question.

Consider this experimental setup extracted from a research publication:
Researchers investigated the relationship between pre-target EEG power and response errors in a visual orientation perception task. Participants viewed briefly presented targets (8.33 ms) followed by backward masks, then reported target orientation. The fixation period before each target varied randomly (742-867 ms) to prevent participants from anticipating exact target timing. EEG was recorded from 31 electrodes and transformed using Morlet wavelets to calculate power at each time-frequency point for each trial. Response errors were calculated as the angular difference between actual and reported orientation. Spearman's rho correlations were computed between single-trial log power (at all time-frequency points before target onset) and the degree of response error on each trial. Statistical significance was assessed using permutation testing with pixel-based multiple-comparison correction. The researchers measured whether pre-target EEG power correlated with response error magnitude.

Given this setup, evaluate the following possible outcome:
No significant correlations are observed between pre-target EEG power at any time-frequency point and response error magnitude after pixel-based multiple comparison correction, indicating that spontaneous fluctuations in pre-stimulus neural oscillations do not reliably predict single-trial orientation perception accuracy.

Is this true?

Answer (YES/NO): YES